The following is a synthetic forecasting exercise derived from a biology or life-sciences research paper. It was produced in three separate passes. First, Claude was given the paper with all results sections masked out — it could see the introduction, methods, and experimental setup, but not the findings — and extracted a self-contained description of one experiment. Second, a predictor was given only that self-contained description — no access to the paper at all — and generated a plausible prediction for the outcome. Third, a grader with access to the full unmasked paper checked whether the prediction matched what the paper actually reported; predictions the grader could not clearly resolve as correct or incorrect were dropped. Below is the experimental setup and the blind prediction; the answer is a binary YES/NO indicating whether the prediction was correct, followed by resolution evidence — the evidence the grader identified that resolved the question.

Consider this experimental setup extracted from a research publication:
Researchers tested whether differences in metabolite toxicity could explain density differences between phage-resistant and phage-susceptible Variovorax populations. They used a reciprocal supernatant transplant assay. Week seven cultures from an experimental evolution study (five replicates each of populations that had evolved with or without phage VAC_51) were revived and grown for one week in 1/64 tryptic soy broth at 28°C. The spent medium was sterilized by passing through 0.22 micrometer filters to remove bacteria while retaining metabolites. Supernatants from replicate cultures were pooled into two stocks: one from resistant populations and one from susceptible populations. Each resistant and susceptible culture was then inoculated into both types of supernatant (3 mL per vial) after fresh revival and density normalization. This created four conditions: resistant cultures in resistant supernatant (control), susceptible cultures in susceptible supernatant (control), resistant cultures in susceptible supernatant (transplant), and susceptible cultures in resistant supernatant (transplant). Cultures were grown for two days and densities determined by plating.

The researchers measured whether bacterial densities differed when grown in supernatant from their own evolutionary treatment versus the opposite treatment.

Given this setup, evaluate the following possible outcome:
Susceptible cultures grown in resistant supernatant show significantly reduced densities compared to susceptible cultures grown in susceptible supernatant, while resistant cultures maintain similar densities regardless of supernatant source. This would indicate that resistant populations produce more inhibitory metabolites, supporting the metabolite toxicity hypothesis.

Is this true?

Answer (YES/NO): NO